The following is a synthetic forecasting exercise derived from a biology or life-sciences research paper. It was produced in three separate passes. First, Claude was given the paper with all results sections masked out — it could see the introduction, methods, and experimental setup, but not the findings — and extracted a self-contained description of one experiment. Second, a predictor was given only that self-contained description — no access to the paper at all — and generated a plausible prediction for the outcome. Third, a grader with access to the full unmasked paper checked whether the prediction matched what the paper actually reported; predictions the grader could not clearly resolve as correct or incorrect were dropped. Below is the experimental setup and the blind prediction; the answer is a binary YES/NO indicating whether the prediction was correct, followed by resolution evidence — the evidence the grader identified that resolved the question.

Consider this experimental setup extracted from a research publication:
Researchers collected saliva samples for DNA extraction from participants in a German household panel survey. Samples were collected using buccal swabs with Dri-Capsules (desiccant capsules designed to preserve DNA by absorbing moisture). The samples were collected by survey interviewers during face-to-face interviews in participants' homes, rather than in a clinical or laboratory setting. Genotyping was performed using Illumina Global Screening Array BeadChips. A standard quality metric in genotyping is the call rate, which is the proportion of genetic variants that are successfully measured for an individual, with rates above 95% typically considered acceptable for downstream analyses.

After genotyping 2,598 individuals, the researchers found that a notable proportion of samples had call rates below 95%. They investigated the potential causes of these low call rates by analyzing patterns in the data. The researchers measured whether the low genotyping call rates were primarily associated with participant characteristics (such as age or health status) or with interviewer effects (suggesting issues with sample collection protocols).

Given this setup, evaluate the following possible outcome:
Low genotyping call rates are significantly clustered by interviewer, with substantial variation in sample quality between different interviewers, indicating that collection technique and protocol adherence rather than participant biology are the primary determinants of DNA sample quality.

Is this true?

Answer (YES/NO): YES